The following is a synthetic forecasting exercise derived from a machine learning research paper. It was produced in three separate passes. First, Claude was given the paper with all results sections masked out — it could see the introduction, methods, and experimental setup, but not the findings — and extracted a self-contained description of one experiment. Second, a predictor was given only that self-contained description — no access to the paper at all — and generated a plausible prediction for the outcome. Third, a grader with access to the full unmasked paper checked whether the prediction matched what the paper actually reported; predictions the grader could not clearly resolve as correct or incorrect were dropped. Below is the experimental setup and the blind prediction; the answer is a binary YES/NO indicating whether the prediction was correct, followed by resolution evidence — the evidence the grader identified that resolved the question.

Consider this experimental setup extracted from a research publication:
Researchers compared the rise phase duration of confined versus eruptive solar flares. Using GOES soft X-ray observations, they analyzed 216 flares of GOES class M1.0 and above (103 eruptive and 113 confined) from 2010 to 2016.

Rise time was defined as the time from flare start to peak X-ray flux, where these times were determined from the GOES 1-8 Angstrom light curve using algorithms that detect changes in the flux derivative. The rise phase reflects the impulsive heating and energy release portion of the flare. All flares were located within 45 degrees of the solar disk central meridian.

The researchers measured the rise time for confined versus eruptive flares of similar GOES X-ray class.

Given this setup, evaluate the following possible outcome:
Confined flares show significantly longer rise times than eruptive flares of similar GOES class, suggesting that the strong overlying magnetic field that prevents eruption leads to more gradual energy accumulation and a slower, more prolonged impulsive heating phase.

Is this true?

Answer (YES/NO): NO